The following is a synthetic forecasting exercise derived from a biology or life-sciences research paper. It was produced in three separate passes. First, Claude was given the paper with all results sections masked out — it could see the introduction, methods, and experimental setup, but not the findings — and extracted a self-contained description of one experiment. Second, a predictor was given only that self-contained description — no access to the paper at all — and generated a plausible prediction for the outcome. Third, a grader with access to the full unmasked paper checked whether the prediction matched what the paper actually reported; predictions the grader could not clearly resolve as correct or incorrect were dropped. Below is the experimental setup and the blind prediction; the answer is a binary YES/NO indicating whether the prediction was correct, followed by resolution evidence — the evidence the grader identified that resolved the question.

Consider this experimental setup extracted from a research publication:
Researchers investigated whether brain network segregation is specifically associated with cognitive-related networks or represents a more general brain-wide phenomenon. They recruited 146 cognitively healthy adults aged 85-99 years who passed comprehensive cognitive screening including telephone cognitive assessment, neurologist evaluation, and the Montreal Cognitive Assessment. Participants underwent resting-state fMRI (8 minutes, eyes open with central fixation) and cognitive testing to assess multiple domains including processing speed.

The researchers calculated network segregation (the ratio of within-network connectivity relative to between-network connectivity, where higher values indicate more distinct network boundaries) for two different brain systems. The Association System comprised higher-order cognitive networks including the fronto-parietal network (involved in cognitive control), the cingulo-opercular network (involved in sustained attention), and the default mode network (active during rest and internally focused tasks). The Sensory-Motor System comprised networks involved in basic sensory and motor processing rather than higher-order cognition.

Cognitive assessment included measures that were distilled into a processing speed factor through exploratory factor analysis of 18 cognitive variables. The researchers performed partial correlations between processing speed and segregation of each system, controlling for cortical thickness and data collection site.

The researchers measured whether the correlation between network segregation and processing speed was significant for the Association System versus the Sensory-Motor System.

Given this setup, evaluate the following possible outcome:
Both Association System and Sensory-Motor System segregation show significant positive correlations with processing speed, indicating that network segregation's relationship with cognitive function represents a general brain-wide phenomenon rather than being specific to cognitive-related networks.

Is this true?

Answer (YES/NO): NO